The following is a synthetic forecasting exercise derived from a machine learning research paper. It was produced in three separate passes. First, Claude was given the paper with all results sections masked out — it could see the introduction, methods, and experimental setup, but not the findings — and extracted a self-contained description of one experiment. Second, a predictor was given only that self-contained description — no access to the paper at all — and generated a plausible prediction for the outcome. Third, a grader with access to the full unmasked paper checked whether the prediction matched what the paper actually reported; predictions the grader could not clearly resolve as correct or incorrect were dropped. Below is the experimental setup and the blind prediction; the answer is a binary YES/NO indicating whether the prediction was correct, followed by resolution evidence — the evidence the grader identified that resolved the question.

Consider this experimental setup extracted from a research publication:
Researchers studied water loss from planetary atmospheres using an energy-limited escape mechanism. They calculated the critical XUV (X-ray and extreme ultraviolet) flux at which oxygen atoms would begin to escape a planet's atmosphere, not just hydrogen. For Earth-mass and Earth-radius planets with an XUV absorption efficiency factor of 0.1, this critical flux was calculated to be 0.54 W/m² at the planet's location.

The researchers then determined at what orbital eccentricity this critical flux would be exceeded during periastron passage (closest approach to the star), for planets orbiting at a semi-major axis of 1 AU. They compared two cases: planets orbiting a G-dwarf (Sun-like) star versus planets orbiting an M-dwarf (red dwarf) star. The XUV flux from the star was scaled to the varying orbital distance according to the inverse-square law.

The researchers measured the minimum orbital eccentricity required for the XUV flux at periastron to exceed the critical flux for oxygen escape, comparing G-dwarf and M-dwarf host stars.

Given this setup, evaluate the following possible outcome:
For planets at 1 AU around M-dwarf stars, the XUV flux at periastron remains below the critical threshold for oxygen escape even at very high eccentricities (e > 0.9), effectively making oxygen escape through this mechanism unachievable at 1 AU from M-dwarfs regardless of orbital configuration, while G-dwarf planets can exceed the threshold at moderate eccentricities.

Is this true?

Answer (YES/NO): NO